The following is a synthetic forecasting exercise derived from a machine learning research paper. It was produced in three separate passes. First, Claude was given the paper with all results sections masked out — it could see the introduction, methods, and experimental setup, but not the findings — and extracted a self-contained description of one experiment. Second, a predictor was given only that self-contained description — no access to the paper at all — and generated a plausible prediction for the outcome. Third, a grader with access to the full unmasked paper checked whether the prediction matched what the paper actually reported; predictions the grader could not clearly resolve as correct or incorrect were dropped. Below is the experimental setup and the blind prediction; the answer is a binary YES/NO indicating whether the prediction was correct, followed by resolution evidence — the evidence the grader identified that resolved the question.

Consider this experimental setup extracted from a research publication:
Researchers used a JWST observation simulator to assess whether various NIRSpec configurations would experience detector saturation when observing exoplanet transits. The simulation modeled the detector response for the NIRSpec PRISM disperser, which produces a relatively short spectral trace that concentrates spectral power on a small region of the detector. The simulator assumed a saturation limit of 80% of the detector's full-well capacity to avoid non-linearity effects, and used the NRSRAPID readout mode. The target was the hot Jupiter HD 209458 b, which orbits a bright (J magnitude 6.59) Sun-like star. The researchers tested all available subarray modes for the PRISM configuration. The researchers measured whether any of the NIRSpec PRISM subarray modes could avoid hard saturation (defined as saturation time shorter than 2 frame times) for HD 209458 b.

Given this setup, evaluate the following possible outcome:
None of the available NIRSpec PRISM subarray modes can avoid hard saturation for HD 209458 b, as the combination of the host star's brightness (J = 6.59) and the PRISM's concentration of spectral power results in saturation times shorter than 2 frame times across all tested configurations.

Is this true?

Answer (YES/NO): YES